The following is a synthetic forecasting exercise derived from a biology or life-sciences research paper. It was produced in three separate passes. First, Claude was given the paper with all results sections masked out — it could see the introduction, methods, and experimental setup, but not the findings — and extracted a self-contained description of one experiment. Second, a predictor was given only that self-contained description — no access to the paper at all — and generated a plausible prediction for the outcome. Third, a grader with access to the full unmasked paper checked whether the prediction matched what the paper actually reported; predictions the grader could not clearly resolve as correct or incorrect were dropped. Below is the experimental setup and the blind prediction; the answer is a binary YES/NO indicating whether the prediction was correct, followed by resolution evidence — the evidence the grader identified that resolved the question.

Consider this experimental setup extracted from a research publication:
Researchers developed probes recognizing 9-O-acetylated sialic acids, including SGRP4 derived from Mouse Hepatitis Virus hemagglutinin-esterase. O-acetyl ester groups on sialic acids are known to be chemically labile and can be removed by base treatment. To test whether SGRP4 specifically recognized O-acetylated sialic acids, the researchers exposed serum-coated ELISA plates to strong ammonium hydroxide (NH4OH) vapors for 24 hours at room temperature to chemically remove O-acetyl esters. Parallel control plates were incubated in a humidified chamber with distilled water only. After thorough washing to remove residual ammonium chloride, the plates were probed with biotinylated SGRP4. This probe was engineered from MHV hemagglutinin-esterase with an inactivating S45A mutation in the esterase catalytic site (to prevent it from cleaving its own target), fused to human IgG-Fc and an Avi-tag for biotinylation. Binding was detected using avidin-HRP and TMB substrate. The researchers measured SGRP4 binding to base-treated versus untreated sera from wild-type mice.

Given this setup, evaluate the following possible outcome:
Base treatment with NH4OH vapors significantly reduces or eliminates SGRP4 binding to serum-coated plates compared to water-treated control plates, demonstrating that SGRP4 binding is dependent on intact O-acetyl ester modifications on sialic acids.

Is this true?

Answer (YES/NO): YES